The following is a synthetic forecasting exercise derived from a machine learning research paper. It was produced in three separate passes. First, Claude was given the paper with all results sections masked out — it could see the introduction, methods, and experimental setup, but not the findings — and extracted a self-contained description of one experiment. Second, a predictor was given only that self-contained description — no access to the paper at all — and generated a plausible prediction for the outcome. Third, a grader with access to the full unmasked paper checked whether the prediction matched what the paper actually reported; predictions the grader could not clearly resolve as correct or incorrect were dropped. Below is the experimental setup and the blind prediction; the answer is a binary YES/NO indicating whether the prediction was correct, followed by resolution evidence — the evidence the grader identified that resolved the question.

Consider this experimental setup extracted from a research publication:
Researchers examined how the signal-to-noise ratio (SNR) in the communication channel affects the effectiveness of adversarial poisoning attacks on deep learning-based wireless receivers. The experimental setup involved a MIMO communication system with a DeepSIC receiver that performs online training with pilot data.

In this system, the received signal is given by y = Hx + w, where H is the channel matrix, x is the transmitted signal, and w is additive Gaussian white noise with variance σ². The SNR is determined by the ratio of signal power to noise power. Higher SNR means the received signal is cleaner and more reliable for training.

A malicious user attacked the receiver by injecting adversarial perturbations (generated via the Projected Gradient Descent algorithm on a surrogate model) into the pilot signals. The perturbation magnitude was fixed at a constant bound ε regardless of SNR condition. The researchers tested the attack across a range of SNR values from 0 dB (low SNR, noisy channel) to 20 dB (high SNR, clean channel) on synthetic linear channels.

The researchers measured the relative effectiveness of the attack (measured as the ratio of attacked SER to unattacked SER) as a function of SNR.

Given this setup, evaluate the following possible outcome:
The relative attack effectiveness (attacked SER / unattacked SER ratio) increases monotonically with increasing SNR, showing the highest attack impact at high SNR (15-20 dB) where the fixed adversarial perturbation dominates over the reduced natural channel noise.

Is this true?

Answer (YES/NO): YES